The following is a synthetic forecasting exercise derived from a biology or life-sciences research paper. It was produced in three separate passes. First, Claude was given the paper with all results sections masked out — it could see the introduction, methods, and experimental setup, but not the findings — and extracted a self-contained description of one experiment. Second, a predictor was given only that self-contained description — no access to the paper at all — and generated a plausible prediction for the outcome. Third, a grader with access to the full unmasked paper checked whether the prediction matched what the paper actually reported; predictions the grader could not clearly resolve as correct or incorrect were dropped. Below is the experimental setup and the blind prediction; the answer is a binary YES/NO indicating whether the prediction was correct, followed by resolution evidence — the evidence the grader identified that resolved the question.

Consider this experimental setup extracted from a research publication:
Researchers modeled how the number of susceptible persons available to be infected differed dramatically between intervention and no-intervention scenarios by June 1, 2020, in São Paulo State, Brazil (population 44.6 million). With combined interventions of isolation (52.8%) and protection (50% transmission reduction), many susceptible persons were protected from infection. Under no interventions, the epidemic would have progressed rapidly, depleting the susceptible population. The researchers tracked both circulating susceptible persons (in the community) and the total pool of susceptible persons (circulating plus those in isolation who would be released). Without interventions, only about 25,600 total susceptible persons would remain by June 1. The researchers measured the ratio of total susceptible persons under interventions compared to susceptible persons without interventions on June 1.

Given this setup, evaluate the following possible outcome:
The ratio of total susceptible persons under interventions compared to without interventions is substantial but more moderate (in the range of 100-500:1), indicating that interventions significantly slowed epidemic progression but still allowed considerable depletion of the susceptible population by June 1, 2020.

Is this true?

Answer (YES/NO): NO